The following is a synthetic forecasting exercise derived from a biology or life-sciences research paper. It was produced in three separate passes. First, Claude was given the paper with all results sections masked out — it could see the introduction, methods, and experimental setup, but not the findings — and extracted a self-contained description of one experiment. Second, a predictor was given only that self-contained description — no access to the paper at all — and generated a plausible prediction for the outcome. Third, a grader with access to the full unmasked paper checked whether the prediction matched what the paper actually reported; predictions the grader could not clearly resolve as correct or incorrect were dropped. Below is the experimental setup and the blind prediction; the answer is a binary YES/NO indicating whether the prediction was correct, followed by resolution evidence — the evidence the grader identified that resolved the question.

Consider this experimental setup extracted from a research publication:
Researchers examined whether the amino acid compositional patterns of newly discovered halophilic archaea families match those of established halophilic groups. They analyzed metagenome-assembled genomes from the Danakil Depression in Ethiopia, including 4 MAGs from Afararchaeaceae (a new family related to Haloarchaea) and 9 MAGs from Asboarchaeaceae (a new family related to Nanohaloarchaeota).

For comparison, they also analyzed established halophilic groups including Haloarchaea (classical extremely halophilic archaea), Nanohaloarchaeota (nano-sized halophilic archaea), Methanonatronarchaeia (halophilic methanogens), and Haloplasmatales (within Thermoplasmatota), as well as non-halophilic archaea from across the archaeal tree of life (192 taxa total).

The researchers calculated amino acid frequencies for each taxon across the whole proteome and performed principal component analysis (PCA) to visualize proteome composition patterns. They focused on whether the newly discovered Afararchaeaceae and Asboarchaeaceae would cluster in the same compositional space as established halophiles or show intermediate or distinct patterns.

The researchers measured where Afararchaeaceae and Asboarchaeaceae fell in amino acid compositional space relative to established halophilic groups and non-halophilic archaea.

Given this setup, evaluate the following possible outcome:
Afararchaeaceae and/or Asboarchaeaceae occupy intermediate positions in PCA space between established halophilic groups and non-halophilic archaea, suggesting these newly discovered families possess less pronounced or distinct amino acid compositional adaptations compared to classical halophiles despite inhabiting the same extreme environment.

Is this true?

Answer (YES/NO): NO